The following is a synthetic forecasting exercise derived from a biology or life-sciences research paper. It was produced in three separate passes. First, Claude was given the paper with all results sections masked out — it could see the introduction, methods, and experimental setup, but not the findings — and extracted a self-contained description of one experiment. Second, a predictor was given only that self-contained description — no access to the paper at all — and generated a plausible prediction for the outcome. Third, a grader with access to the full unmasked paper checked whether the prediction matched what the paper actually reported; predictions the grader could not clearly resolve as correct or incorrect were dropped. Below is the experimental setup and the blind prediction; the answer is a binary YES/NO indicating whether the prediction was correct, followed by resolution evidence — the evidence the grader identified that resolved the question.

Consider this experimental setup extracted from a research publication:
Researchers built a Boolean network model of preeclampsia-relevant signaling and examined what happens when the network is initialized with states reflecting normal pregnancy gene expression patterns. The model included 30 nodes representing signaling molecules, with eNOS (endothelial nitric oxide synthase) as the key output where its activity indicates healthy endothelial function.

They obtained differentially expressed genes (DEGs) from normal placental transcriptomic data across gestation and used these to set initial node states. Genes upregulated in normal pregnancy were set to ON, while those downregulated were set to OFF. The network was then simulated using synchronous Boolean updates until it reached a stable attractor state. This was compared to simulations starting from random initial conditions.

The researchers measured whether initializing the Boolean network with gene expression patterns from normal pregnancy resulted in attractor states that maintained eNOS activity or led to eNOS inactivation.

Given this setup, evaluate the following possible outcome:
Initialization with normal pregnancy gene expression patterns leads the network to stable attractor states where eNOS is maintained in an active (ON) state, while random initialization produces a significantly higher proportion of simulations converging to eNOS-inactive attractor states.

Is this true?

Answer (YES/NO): NO